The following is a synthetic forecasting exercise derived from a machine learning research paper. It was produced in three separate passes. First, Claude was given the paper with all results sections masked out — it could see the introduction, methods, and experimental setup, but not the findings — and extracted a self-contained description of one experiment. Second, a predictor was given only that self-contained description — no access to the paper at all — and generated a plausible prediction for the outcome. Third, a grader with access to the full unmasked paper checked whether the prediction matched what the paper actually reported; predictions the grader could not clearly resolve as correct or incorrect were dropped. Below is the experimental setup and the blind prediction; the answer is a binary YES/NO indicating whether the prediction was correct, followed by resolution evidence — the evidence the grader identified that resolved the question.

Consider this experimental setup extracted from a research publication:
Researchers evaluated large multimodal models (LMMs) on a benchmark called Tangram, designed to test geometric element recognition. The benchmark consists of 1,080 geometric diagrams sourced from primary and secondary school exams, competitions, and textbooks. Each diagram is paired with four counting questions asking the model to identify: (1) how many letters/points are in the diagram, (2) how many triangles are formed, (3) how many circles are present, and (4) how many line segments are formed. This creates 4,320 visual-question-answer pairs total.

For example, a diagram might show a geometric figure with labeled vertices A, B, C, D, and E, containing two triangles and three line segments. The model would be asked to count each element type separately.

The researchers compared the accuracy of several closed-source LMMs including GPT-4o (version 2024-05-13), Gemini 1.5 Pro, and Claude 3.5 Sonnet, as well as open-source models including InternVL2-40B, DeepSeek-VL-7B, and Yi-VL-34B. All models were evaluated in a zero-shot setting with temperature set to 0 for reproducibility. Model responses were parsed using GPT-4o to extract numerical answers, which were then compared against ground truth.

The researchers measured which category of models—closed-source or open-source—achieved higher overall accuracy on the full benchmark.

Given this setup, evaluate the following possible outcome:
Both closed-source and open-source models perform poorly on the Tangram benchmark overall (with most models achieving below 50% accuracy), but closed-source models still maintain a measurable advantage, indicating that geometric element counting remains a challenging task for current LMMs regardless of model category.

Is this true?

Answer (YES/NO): YES